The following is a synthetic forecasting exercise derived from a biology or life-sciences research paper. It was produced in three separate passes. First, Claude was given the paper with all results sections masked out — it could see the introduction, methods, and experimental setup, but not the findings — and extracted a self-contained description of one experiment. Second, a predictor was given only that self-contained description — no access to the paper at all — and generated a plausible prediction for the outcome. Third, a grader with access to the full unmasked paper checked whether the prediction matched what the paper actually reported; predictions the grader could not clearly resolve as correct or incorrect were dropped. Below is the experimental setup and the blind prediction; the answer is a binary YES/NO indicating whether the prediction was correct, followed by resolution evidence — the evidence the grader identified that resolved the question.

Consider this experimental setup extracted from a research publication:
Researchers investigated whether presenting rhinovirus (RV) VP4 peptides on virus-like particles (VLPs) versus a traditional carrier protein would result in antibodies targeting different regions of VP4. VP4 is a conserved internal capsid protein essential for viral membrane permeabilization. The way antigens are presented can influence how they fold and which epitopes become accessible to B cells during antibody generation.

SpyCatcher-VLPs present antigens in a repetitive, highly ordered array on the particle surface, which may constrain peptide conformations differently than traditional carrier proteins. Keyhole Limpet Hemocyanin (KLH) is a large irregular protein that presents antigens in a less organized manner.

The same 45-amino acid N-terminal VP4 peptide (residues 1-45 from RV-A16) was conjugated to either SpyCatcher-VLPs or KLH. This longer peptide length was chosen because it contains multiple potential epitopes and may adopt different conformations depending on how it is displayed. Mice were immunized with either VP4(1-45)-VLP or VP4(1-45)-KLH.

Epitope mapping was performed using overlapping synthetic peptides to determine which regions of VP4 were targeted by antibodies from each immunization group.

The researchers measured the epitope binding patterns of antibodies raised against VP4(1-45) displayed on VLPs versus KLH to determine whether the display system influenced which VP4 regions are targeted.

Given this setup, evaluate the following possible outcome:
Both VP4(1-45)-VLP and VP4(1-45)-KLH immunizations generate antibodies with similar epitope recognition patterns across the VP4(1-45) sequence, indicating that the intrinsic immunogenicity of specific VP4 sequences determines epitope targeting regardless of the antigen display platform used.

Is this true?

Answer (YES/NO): NO